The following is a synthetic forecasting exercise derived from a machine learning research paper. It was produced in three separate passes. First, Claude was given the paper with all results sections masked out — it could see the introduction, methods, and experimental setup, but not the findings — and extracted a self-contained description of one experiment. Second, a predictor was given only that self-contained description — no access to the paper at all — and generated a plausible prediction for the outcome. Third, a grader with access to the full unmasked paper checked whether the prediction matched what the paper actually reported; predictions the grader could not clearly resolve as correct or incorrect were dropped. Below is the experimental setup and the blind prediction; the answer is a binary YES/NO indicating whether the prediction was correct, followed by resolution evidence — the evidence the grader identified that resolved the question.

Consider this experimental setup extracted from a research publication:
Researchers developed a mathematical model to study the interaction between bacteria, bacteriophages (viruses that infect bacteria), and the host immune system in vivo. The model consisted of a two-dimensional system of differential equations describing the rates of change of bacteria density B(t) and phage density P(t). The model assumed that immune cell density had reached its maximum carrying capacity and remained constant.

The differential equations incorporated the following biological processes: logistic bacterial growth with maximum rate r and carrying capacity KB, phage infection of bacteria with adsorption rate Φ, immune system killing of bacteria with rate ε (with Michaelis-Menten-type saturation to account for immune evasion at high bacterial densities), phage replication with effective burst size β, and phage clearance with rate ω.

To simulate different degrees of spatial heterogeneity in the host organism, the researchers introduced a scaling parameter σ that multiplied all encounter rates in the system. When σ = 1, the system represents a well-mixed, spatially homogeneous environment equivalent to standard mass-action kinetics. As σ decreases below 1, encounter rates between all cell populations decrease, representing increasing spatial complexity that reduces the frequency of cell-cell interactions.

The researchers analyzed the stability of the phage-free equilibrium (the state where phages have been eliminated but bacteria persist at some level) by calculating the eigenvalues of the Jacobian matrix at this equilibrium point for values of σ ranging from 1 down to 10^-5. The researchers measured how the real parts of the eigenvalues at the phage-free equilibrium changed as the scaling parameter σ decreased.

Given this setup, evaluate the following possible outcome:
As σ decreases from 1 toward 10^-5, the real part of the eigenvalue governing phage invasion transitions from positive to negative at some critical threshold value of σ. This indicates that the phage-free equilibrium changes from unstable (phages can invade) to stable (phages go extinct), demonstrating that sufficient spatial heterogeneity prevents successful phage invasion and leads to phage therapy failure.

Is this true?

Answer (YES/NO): YES